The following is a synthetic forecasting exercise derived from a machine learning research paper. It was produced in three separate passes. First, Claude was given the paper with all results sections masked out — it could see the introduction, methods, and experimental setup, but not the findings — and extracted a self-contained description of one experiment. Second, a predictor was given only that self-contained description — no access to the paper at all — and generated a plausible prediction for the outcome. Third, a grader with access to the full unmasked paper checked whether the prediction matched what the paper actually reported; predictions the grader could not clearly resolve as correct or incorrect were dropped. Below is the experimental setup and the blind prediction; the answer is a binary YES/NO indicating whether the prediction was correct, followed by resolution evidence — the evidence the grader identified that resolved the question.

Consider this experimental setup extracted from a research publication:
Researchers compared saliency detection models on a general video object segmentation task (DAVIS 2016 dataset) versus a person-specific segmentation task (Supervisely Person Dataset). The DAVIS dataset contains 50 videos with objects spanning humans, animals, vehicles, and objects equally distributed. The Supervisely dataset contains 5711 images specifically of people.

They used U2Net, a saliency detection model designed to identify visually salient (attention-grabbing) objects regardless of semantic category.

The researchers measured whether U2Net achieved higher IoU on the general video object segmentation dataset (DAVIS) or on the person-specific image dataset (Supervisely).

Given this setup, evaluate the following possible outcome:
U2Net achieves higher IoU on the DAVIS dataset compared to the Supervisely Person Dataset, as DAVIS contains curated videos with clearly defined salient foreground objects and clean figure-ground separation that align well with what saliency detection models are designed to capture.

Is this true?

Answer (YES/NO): YES